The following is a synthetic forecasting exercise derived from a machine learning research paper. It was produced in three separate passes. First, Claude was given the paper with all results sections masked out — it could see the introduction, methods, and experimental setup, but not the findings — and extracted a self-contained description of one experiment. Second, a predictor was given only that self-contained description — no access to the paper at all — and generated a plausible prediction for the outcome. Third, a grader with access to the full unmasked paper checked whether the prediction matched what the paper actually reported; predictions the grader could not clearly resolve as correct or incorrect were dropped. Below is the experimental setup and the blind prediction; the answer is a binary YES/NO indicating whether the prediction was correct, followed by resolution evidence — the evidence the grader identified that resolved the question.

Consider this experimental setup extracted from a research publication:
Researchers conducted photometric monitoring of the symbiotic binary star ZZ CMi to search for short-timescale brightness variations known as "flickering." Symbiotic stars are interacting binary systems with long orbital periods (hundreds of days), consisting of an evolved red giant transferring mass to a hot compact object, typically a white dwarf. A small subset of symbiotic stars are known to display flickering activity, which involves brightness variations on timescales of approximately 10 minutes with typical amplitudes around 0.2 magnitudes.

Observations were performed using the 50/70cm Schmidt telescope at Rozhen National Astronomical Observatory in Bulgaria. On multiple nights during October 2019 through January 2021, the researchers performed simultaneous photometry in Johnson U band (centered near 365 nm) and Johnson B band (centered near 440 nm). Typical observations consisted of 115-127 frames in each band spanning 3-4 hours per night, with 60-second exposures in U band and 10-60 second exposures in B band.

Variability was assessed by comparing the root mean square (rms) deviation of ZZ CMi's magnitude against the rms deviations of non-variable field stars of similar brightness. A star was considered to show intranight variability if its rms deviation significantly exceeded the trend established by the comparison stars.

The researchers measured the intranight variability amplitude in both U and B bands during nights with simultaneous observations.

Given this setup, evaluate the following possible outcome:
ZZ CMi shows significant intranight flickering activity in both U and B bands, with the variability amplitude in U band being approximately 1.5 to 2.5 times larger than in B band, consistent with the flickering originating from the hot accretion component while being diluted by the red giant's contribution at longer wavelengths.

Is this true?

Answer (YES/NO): NO